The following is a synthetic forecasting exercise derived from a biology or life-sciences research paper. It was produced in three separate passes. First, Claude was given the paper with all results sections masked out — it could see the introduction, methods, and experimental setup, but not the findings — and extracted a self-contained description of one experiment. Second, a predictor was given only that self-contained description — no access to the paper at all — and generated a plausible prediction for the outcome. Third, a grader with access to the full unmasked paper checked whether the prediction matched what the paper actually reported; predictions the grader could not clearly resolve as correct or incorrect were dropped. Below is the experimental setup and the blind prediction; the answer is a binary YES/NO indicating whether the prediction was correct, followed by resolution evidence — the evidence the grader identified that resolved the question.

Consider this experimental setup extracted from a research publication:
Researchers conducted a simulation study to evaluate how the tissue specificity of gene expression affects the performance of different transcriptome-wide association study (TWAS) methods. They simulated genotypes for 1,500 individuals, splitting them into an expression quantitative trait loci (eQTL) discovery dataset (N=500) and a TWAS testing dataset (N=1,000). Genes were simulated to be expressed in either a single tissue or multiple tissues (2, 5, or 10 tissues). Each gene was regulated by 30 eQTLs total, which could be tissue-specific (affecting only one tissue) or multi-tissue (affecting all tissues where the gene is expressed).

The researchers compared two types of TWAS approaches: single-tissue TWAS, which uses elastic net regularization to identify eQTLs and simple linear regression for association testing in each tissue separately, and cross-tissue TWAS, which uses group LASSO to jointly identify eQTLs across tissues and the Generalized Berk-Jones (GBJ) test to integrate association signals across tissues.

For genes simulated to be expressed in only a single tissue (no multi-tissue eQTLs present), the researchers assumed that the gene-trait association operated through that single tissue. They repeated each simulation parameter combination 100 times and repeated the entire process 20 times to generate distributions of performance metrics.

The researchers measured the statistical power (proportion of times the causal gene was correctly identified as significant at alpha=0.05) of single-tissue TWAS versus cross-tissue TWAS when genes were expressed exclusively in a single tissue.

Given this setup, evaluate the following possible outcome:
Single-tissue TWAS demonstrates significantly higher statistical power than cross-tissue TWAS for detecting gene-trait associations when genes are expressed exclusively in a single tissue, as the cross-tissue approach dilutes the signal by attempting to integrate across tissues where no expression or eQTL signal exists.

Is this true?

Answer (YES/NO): NO